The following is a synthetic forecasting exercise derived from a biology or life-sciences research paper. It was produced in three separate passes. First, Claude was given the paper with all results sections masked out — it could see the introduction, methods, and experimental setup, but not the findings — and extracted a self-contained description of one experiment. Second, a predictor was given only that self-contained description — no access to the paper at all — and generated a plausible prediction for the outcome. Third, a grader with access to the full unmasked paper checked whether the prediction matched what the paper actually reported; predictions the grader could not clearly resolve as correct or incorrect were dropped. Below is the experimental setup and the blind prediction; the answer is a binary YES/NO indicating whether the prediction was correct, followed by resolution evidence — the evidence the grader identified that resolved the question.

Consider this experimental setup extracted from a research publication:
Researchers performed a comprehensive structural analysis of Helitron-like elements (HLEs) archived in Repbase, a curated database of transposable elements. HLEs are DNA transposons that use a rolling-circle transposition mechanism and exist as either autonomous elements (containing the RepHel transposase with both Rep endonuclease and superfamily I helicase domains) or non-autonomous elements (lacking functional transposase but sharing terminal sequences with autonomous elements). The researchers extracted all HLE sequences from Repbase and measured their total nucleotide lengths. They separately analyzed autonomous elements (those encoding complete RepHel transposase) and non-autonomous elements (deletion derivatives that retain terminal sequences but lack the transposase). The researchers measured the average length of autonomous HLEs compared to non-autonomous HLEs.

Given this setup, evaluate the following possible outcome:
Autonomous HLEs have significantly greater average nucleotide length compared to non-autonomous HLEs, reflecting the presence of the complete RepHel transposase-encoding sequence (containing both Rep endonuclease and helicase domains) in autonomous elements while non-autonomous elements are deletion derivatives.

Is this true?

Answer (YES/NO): YES